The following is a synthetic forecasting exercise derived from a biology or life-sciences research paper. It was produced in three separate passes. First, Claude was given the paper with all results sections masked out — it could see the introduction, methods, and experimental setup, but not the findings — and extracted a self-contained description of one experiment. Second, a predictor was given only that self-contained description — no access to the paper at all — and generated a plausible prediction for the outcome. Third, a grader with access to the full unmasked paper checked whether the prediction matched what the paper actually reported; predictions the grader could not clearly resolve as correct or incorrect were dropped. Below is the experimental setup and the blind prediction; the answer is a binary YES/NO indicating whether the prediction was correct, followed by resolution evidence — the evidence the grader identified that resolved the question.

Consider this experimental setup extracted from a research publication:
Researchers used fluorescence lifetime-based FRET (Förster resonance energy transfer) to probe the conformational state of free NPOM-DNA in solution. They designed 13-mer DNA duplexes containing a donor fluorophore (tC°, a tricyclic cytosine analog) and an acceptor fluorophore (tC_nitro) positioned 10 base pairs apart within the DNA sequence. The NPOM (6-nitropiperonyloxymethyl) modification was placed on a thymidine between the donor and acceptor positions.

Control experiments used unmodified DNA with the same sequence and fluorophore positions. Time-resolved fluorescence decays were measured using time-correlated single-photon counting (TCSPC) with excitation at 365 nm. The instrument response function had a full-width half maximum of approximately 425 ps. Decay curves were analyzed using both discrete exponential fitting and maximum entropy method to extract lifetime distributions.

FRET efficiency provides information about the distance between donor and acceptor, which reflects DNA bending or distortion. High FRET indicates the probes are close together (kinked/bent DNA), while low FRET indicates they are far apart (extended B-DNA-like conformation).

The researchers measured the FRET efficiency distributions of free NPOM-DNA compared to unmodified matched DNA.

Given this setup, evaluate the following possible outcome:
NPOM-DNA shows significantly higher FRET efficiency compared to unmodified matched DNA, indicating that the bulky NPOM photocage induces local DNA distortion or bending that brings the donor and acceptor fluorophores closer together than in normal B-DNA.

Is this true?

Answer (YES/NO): NO